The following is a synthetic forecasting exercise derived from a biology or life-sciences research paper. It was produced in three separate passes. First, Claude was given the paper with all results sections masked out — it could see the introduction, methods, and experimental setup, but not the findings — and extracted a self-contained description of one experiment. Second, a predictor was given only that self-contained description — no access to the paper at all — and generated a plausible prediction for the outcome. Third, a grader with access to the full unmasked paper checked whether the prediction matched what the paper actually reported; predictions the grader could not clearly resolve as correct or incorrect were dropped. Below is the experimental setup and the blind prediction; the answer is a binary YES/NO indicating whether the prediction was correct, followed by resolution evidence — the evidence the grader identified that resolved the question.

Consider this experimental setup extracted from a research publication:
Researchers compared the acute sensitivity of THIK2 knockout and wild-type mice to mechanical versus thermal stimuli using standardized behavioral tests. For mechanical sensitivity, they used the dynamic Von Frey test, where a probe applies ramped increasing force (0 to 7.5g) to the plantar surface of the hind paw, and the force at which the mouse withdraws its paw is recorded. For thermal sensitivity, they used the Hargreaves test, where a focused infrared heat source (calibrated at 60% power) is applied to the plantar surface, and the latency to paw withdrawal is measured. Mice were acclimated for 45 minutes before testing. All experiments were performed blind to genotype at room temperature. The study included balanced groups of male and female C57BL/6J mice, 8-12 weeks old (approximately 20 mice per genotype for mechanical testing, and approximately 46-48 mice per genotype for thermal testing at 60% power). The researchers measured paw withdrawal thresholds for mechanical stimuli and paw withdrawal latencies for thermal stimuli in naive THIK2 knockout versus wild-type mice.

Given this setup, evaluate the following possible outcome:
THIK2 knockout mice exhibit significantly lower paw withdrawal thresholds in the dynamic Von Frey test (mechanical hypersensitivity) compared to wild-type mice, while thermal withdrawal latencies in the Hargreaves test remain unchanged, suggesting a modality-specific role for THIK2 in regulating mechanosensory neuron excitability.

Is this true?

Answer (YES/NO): NO